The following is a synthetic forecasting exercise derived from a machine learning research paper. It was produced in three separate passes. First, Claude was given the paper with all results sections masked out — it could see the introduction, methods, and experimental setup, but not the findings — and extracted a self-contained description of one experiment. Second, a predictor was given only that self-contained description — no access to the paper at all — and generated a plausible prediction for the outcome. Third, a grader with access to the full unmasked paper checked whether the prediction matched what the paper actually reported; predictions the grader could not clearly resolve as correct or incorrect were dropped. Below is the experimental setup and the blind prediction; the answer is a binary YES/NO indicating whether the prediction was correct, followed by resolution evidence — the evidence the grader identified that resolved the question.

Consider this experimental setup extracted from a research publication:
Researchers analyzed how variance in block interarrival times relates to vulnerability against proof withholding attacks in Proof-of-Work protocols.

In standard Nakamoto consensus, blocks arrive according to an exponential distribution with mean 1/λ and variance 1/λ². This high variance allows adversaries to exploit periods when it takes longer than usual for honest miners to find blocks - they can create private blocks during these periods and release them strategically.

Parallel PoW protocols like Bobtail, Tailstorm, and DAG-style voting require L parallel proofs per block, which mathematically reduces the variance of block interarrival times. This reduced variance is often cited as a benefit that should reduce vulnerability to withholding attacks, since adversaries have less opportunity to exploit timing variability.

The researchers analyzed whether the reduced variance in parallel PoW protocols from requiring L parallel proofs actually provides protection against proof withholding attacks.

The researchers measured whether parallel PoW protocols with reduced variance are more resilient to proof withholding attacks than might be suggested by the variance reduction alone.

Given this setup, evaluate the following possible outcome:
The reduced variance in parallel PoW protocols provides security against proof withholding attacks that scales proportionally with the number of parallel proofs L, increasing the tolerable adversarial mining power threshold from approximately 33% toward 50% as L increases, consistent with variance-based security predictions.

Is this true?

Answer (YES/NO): NO